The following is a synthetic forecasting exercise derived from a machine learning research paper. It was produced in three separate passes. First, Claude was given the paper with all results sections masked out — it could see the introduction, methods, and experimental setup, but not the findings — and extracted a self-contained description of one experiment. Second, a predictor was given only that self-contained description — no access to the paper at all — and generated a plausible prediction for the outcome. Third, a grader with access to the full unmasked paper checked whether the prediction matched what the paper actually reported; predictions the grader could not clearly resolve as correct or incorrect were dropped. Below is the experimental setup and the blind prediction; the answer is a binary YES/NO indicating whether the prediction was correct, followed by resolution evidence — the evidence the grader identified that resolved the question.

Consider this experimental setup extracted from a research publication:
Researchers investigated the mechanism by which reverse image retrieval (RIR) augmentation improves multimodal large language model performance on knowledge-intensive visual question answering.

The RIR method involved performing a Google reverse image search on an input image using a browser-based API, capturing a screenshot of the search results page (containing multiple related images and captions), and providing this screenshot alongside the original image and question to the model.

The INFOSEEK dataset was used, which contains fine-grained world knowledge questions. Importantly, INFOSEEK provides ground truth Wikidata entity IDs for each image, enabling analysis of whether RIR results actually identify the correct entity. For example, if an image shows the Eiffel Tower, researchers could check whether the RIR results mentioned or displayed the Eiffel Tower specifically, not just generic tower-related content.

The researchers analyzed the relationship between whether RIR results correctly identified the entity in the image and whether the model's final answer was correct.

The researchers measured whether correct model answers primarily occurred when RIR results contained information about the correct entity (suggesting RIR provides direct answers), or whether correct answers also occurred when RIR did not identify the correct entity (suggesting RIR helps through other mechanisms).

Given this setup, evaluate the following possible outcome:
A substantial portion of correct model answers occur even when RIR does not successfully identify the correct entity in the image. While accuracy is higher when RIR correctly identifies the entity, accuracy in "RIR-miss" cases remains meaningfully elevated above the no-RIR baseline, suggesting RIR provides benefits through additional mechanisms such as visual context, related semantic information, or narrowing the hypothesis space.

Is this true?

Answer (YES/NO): YES